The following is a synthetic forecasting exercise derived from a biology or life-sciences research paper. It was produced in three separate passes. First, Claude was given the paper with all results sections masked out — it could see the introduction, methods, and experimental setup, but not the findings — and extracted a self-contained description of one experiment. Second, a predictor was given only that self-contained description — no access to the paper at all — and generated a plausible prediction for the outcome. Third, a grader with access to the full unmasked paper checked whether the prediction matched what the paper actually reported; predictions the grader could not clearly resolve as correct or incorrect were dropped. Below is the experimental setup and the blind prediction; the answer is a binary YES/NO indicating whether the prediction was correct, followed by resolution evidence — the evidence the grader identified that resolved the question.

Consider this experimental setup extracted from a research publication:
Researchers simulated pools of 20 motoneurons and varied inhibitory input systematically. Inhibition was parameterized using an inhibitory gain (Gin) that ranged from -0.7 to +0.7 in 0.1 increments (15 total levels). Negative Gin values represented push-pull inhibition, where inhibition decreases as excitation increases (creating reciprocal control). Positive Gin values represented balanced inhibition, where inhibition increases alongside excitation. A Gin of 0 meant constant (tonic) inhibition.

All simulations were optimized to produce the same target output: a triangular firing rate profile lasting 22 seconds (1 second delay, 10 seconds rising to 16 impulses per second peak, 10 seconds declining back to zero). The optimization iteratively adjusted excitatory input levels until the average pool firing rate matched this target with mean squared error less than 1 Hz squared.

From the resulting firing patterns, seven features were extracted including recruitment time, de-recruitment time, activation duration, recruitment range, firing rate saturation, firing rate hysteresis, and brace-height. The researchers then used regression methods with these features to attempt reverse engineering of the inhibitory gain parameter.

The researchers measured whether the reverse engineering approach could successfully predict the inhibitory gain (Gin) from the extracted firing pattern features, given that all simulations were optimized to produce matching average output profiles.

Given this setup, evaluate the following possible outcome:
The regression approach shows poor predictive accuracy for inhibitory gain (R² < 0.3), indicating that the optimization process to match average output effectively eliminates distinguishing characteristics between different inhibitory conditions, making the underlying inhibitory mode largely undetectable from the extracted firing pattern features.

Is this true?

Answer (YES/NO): NO